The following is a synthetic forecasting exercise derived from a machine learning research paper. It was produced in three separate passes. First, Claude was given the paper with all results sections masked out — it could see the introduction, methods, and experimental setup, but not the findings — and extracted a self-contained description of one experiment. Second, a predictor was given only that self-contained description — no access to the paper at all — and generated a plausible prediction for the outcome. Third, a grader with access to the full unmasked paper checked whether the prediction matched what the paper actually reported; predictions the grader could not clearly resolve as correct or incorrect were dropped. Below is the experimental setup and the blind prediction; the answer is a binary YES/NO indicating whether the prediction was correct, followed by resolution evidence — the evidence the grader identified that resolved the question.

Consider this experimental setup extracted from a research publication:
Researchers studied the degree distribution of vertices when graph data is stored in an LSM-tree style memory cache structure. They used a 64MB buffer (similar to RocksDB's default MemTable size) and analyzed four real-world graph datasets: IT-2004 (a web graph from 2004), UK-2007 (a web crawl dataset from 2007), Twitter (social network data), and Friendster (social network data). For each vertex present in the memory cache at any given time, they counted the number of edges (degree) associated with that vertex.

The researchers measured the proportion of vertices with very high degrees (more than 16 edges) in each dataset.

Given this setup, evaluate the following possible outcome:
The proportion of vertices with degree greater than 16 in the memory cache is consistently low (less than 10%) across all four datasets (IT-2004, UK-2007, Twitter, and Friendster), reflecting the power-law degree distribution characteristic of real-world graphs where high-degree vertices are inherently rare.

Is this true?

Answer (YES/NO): YES